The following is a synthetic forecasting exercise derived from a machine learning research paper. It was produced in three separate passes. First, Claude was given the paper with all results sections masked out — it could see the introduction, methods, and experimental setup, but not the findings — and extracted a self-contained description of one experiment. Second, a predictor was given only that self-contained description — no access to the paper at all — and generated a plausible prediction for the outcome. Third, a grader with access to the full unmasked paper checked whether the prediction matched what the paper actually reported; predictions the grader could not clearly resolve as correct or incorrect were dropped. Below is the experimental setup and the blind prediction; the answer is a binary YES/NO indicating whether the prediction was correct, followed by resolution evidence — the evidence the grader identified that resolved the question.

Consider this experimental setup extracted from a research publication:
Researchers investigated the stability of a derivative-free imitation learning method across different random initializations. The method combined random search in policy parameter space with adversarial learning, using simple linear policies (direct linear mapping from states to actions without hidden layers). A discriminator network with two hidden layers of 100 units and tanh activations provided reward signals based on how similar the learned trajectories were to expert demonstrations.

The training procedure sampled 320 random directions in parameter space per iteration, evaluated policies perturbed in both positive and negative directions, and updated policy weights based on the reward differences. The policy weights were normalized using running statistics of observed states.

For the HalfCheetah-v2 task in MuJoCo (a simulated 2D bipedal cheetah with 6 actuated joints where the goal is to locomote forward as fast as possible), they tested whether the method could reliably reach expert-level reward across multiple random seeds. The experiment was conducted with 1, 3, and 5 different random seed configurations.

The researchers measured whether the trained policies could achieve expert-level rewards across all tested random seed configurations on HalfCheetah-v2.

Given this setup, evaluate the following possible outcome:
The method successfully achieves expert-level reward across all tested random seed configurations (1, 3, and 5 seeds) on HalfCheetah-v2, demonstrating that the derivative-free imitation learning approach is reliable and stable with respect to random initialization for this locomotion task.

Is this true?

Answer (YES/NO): NO